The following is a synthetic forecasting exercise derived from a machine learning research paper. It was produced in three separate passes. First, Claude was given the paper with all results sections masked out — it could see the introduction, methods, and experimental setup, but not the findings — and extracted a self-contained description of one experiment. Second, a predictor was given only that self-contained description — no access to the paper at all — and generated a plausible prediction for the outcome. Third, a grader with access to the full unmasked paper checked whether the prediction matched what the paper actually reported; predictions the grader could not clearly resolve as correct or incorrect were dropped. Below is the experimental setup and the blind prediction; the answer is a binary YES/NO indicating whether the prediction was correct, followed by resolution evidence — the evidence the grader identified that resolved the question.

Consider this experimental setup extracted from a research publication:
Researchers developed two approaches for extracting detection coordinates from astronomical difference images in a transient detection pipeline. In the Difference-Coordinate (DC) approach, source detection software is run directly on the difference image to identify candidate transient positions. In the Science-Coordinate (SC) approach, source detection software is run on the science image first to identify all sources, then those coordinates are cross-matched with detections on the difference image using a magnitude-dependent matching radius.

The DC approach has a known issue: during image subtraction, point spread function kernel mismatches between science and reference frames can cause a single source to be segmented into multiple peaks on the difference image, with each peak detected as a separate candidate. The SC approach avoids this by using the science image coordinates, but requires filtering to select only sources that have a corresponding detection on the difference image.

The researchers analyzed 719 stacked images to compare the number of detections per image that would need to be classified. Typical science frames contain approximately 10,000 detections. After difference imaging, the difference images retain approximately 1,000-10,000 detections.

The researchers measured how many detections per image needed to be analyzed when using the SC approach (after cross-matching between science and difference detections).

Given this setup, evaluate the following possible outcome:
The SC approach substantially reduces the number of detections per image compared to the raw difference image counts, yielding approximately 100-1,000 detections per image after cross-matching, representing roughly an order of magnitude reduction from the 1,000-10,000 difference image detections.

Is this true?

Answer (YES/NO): YES